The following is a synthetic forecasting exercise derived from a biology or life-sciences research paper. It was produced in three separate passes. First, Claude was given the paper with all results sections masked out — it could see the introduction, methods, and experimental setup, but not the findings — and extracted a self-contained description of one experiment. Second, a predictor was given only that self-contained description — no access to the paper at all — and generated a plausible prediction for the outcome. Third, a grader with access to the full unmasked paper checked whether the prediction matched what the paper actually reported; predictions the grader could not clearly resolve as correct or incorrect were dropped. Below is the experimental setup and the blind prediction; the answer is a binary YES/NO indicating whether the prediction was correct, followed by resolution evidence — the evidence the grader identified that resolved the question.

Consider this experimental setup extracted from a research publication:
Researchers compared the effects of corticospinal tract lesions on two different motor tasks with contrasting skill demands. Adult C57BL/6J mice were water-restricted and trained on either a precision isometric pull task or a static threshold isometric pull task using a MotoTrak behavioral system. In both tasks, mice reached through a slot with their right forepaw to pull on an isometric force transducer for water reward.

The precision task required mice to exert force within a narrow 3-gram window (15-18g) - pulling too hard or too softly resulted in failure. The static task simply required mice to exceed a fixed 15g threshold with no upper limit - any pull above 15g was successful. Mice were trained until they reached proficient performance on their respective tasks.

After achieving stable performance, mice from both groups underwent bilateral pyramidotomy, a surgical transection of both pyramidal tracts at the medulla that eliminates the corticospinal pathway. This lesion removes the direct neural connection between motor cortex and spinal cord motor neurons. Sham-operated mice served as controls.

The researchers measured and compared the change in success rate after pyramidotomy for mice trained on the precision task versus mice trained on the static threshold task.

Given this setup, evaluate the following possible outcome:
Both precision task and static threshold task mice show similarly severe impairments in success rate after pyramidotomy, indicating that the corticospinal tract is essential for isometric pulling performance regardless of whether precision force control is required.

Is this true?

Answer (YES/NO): NO